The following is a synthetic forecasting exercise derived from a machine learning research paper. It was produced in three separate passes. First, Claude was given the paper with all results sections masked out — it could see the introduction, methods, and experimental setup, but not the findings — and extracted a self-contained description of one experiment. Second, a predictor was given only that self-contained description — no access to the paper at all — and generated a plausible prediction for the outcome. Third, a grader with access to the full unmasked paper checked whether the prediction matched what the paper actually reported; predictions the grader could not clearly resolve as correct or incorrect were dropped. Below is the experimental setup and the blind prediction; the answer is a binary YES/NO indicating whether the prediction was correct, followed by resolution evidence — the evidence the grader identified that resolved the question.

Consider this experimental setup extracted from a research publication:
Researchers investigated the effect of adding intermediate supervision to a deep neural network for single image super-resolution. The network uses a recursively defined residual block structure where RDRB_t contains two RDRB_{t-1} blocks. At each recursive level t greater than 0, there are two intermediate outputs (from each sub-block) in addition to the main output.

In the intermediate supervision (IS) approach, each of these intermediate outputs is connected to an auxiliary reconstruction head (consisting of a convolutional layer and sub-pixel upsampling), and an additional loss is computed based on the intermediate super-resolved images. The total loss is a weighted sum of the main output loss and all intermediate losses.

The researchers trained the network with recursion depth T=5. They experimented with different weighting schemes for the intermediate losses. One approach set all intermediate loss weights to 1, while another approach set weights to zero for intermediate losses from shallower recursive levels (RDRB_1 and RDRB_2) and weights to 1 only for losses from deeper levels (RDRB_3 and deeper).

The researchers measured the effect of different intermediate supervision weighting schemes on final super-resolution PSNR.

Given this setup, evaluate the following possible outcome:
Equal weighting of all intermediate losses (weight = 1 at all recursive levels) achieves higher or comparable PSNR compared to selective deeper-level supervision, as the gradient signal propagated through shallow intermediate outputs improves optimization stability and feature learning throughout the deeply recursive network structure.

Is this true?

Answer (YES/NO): NO